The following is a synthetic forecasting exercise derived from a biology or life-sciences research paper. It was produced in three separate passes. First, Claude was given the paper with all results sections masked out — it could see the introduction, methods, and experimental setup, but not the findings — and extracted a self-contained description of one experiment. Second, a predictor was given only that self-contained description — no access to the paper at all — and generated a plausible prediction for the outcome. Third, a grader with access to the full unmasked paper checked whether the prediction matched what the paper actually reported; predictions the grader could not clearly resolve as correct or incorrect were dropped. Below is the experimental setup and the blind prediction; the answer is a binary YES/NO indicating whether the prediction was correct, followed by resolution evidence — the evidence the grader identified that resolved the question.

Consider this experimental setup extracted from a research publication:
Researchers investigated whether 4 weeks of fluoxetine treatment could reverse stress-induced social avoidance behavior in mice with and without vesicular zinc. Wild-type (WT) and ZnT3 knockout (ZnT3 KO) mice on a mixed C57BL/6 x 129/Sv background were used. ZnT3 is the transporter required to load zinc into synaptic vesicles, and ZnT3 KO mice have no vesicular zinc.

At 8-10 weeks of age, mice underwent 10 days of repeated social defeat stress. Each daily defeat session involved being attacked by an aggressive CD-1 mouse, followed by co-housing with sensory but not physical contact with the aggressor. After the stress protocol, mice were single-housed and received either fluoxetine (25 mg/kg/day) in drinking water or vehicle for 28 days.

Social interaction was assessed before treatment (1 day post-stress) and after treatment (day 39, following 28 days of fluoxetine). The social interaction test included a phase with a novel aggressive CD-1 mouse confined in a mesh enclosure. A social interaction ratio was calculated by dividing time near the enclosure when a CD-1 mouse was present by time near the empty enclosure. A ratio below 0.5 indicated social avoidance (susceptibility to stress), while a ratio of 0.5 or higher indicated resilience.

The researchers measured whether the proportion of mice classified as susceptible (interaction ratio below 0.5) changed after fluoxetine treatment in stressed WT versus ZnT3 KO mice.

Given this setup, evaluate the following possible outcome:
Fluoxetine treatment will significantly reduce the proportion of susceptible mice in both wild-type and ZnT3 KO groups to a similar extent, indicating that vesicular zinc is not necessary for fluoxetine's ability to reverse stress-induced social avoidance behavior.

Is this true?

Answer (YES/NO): NO